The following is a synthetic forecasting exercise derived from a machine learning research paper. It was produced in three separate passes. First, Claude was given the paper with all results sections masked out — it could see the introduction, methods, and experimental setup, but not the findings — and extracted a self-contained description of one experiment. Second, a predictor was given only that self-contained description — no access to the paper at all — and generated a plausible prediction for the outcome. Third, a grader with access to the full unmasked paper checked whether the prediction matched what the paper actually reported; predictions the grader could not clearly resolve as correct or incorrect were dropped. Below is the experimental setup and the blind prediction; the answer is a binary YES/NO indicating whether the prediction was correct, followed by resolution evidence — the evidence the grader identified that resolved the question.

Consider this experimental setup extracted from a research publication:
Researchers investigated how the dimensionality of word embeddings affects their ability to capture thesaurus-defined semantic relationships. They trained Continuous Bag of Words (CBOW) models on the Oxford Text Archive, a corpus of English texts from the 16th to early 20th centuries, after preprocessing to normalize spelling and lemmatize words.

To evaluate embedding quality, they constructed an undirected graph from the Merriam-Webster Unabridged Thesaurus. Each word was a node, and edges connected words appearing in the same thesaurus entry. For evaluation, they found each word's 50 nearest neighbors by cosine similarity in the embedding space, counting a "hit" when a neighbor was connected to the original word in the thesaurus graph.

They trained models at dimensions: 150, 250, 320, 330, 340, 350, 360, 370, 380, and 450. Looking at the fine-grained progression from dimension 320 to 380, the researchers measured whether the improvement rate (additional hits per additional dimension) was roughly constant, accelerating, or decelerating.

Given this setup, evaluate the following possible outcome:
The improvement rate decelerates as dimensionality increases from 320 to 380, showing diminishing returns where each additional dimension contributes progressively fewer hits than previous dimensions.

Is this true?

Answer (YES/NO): NO